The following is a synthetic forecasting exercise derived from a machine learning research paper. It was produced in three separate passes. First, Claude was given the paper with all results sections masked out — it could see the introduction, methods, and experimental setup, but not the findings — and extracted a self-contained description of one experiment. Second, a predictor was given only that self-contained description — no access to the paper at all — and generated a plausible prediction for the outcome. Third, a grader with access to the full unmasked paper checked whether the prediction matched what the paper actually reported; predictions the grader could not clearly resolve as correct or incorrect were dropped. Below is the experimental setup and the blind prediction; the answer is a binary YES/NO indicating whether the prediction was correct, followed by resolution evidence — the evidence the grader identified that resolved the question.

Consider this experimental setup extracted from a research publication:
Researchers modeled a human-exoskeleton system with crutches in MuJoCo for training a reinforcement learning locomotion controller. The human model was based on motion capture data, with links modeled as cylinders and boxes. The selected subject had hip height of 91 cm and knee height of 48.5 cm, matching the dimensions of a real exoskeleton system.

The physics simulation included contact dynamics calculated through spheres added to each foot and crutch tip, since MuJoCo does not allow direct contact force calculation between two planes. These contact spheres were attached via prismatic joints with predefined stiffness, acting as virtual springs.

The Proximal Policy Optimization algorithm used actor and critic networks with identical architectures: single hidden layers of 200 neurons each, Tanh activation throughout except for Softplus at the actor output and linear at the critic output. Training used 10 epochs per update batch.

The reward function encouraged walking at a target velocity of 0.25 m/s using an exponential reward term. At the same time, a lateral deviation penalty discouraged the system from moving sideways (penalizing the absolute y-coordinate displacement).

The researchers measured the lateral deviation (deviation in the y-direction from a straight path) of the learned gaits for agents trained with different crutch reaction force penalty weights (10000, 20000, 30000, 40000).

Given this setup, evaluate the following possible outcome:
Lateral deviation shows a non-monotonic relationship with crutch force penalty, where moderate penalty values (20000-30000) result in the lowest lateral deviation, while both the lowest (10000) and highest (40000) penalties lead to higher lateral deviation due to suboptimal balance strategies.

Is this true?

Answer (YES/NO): NO